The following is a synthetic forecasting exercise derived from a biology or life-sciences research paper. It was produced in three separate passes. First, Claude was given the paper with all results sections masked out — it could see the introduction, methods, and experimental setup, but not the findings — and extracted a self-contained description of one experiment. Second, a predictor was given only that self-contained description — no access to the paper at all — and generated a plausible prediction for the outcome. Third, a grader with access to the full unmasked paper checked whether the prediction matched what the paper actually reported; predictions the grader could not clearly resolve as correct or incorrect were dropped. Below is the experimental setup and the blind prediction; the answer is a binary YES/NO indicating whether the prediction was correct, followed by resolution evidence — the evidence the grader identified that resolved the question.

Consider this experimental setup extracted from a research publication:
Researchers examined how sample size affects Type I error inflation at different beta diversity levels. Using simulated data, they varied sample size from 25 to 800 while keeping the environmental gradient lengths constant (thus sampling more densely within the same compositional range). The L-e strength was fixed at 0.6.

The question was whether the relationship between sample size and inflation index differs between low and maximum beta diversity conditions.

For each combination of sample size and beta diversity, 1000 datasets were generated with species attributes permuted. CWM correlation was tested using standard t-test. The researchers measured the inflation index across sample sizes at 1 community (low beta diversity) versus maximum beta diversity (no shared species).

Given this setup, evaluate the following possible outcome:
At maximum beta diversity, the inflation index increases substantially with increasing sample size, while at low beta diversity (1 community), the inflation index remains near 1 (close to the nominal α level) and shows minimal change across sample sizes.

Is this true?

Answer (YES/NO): NO